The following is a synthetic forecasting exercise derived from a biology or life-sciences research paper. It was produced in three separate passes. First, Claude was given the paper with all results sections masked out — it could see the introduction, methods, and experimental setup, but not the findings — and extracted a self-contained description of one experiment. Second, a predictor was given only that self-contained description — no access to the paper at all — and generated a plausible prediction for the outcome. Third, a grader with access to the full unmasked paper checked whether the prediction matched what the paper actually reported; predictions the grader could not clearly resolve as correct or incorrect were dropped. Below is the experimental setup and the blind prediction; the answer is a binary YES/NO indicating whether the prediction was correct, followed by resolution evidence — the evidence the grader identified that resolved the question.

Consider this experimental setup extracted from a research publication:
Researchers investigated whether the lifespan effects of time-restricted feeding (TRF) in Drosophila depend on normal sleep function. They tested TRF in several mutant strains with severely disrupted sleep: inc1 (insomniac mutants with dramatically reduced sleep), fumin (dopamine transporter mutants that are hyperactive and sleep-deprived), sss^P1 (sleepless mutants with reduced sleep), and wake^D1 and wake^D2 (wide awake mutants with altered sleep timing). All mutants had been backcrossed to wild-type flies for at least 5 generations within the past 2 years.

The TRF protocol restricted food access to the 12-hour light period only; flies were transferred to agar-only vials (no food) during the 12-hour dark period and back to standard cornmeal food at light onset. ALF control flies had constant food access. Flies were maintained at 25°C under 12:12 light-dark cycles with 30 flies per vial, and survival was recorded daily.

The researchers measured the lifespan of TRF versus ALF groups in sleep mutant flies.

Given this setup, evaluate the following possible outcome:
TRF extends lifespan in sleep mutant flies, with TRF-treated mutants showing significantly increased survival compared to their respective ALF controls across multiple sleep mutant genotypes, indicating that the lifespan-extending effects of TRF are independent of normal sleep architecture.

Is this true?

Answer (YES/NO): YES